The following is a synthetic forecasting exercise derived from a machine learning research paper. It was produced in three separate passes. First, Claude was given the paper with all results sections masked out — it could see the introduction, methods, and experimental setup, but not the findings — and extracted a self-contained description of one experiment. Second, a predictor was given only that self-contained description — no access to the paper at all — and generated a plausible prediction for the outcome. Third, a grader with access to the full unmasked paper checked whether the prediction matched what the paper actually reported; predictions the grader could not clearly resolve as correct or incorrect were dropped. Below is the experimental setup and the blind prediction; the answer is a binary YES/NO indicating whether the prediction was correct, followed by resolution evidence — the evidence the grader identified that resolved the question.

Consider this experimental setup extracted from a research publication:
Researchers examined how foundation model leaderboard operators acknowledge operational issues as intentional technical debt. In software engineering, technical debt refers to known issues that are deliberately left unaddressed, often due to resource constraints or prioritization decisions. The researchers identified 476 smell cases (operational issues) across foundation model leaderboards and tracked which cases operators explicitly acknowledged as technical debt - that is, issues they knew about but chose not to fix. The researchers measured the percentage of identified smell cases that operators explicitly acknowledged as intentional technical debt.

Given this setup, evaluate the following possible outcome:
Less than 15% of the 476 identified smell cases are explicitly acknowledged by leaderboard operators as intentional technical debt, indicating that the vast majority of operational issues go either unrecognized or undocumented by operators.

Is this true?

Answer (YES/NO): YES